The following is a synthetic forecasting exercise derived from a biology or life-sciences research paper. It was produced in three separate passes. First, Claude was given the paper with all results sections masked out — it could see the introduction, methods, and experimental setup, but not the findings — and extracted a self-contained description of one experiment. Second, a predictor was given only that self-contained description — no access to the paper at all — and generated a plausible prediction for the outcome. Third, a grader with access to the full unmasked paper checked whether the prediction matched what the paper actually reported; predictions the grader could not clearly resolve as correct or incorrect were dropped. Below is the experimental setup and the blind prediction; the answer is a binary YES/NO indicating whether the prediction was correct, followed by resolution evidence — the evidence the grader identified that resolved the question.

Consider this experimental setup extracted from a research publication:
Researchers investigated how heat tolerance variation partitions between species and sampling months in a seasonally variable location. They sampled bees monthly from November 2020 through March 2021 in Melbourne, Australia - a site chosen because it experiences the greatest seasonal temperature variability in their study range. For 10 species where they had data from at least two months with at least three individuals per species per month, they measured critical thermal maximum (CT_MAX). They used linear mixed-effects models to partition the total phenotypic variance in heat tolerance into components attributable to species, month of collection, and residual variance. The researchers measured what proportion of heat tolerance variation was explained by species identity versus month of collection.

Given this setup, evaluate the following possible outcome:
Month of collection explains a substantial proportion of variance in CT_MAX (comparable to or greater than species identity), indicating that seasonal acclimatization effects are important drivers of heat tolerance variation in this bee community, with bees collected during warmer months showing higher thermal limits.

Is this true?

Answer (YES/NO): NO